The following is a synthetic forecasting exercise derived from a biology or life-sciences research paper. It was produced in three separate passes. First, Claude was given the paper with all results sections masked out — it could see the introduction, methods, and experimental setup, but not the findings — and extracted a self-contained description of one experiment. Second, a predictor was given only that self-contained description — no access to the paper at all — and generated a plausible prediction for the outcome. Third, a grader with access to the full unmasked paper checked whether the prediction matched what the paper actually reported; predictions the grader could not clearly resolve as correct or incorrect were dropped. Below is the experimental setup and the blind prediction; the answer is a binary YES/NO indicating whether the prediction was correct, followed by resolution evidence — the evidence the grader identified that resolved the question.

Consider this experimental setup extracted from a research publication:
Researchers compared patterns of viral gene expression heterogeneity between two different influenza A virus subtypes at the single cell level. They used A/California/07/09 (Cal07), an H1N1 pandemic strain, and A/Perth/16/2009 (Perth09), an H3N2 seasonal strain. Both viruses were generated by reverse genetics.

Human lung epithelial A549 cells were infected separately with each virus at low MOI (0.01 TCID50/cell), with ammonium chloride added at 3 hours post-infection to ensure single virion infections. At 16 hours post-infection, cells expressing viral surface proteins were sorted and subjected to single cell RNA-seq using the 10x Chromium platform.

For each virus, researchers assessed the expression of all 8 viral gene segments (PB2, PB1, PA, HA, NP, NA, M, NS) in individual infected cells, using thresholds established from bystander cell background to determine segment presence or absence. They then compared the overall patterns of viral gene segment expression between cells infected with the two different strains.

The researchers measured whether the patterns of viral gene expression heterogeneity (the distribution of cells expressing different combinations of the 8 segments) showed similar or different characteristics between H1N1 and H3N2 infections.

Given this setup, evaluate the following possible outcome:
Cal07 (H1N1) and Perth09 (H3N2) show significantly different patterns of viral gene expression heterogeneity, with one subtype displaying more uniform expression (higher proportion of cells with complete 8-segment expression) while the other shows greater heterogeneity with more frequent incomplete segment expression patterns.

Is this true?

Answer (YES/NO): NO